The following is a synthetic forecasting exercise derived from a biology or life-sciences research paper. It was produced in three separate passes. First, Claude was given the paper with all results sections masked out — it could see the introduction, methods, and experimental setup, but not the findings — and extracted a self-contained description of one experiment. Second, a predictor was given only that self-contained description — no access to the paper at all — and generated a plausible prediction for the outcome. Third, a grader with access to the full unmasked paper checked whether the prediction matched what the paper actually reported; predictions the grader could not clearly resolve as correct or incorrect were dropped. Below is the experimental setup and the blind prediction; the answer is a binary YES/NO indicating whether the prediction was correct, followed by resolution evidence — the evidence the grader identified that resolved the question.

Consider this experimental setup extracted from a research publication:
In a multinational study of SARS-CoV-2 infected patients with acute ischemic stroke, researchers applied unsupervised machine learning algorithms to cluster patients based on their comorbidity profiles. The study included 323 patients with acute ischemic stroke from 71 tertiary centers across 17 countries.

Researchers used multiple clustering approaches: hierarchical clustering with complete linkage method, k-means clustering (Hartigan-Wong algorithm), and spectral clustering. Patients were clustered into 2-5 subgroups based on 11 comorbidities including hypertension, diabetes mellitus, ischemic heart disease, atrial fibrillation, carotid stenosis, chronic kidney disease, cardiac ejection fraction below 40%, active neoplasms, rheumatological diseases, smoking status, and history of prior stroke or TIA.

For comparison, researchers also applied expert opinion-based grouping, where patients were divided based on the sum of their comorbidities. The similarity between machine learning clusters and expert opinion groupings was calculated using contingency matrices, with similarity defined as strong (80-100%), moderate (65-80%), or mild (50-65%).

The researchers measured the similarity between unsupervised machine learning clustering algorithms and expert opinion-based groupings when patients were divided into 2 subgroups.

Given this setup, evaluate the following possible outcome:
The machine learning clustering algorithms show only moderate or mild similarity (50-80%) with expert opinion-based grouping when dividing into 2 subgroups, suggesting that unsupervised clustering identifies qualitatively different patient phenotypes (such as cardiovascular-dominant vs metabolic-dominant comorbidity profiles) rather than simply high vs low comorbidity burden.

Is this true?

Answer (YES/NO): NO